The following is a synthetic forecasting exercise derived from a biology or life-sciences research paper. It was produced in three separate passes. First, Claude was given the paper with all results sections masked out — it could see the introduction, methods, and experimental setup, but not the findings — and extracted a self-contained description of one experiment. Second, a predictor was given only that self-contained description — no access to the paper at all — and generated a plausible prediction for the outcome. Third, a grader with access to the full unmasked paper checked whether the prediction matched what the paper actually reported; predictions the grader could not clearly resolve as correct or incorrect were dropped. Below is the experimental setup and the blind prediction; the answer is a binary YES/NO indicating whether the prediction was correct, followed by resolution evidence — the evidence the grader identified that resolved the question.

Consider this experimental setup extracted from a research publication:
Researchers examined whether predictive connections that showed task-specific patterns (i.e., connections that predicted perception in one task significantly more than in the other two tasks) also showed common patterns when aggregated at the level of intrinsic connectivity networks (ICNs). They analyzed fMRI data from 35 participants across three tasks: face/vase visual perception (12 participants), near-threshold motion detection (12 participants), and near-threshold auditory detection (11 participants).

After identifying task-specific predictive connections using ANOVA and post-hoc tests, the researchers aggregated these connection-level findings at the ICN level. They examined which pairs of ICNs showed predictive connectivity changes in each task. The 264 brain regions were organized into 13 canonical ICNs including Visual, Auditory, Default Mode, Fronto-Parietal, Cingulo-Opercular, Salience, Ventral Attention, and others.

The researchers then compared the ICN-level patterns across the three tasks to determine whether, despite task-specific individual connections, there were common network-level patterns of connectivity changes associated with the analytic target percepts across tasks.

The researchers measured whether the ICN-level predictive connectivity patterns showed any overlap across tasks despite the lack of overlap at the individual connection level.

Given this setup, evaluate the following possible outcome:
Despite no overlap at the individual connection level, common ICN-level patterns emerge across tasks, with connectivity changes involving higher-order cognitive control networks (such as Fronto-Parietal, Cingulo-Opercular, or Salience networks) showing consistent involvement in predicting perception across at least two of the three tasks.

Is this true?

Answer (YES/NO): YES